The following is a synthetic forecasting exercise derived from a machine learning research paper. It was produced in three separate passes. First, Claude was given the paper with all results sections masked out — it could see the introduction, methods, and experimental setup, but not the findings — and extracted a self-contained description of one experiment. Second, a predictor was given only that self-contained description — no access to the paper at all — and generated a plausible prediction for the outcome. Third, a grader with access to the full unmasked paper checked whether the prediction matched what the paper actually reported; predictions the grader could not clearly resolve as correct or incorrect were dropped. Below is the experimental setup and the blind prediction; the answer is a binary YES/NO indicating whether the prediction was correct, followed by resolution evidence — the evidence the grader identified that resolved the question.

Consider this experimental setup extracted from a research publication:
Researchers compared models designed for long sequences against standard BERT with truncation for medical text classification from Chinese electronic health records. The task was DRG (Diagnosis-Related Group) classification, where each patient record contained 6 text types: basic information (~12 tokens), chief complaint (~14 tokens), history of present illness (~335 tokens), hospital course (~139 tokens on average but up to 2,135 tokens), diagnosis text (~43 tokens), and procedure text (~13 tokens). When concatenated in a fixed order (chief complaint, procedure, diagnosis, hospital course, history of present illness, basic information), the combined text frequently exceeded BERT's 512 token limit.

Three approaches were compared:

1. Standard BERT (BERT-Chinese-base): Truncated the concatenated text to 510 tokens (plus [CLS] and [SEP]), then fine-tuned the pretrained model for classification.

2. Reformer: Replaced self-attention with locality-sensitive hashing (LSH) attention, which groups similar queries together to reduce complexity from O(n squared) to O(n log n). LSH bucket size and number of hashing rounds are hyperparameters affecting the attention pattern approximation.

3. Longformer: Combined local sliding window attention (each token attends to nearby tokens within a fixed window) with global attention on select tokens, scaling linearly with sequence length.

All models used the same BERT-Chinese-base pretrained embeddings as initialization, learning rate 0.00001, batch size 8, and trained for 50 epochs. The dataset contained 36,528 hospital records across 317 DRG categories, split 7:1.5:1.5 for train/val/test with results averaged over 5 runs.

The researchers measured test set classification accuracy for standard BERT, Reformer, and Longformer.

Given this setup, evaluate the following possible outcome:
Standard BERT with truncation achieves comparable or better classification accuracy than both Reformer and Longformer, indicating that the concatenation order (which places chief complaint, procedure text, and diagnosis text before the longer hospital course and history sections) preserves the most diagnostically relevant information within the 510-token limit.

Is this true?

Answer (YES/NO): YES